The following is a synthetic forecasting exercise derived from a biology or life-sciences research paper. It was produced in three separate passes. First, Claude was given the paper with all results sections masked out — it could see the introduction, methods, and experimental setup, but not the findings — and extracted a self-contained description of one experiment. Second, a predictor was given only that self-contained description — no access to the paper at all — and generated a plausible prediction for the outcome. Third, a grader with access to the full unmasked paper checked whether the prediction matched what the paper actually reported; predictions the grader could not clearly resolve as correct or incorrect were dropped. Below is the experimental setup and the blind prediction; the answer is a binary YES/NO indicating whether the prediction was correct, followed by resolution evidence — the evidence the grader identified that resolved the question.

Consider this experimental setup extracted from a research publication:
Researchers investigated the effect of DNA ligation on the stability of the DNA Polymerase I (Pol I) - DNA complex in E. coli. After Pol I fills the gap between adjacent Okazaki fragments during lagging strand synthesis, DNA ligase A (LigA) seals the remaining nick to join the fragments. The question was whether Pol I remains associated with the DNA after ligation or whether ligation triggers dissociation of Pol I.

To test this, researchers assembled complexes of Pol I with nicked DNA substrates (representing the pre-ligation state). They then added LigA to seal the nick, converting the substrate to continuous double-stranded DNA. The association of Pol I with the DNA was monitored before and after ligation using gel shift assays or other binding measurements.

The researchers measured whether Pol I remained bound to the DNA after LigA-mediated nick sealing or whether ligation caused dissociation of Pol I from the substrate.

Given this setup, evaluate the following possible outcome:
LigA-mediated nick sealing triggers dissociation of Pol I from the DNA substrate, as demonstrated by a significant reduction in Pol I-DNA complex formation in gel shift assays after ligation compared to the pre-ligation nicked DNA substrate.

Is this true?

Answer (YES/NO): NO